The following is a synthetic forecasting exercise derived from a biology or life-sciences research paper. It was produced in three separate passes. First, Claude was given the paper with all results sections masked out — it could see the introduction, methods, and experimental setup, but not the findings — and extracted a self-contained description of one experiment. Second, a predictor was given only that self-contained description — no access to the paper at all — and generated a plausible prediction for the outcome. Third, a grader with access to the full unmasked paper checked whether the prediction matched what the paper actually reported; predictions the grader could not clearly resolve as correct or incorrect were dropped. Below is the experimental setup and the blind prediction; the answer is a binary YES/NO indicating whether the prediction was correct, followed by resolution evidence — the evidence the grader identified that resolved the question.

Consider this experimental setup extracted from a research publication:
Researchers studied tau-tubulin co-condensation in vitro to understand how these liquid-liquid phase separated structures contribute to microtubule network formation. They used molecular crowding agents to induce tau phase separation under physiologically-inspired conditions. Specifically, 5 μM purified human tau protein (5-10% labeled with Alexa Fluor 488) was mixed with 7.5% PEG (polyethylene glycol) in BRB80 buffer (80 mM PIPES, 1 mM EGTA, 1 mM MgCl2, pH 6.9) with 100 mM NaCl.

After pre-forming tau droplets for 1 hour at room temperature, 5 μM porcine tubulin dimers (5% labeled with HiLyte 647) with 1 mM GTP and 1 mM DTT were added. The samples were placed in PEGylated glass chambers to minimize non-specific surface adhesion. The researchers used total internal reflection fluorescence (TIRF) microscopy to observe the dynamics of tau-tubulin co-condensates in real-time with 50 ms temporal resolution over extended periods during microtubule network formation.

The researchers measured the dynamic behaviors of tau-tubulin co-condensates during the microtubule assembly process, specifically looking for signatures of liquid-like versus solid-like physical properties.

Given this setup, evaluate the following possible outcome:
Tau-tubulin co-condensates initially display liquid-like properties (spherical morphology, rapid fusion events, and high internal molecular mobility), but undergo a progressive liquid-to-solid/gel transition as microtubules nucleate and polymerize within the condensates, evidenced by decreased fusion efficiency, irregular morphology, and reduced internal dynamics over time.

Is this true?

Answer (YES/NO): NO